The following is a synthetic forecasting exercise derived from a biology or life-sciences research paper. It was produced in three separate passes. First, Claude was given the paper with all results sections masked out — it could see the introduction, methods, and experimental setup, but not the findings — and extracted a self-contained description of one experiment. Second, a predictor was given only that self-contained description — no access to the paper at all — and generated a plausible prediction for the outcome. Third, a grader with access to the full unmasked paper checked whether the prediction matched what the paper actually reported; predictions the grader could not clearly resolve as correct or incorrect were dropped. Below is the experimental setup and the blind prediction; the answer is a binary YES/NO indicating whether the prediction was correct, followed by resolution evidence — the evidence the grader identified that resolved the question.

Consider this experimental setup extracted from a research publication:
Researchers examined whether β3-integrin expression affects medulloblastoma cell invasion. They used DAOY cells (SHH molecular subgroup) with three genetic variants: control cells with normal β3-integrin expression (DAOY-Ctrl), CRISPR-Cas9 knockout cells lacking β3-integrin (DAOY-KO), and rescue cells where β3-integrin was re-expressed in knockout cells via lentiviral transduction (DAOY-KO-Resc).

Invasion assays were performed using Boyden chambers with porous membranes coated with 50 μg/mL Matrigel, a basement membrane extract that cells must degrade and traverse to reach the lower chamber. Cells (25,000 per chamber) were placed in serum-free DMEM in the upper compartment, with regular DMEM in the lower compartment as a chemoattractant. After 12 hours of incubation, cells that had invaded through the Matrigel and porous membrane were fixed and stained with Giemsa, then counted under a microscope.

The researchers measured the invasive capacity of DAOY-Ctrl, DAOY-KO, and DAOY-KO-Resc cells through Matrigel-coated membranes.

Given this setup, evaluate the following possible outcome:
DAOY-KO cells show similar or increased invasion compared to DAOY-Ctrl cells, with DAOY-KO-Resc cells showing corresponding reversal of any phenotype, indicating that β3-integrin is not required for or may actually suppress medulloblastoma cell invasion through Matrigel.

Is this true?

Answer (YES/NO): NO